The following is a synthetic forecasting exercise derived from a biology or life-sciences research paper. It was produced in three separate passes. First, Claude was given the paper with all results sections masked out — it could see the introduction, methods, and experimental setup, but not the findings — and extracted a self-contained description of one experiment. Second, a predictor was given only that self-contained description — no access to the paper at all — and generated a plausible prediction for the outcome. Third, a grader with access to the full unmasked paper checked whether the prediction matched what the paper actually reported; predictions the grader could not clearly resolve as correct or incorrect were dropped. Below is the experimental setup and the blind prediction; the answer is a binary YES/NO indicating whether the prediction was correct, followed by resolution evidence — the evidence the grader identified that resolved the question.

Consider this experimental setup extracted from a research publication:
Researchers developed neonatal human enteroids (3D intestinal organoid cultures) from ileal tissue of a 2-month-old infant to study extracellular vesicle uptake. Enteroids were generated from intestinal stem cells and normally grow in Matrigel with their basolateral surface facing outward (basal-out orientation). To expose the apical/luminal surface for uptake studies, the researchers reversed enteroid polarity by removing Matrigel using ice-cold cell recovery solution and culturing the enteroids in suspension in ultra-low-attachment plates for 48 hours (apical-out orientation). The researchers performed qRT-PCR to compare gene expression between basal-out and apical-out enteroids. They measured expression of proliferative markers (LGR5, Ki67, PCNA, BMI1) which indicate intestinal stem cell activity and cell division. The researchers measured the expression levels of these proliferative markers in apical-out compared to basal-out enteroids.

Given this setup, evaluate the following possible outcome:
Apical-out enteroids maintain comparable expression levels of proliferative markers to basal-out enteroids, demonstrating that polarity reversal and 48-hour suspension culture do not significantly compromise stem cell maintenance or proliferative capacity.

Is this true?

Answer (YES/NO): NO